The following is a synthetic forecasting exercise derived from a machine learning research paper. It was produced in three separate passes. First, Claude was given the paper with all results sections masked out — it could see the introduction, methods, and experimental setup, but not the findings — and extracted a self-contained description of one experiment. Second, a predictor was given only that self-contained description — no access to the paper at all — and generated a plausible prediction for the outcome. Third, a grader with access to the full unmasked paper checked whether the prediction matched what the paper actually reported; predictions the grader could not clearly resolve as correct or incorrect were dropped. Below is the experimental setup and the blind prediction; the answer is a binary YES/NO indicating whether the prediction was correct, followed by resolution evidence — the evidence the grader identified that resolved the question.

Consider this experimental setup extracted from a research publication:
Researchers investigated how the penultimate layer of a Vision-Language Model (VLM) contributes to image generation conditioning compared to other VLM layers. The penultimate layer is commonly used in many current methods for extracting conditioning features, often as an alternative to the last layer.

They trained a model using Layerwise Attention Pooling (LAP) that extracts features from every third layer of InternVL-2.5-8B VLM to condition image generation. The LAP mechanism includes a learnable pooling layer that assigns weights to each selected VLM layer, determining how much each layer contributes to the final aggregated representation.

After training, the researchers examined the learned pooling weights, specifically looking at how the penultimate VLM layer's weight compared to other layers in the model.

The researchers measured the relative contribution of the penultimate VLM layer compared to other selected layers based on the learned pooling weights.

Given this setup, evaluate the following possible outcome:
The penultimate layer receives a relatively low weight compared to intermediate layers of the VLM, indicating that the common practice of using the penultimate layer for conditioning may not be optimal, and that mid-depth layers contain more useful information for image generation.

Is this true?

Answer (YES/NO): YES